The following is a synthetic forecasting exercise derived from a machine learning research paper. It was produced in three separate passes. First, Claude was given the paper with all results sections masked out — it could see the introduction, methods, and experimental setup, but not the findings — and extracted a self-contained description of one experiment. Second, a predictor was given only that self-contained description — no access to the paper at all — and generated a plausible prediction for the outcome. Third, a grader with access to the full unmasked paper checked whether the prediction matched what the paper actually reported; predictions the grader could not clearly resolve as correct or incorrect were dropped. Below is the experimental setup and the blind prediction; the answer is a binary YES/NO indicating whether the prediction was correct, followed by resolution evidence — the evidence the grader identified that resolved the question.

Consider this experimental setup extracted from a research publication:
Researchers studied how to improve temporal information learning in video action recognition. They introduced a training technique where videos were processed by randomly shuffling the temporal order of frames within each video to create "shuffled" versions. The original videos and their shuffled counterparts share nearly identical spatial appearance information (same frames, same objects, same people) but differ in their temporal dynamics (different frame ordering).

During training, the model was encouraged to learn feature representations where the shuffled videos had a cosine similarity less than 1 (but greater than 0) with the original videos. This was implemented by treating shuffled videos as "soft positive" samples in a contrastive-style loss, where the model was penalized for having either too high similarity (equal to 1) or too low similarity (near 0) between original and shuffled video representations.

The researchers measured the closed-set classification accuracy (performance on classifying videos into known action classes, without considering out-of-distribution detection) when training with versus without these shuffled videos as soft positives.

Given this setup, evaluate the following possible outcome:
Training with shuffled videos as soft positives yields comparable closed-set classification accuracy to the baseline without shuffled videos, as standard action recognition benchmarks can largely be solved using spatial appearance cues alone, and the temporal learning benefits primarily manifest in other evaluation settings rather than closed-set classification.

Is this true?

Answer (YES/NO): NO